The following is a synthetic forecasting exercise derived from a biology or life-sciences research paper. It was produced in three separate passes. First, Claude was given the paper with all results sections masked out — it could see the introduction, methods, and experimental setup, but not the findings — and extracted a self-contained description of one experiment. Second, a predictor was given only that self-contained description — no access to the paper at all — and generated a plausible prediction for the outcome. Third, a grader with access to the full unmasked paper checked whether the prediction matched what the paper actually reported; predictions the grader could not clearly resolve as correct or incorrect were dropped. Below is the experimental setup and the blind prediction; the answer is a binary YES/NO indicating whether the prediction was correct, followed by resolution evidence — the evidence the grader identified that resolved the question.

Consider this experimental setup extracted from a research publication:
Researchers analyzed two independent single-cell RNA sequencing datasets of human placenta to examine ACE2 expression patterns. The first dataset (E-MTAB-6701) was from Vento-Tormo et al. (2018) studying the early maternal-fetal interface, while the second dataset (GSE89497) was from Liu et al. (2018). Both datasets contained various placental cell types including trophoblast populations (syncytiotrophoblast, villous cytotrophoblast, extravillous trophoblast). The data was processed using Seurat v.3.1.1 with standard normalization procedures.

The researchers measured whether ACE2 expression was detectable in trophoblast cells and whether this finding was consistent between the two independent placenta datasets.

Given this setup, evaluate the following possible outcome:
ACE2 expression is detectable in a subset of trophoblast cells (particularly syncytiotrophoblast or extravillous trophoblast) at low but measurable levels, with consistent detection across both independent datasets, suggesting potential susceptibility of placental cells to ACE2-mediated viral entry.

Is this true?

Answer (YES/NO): NO